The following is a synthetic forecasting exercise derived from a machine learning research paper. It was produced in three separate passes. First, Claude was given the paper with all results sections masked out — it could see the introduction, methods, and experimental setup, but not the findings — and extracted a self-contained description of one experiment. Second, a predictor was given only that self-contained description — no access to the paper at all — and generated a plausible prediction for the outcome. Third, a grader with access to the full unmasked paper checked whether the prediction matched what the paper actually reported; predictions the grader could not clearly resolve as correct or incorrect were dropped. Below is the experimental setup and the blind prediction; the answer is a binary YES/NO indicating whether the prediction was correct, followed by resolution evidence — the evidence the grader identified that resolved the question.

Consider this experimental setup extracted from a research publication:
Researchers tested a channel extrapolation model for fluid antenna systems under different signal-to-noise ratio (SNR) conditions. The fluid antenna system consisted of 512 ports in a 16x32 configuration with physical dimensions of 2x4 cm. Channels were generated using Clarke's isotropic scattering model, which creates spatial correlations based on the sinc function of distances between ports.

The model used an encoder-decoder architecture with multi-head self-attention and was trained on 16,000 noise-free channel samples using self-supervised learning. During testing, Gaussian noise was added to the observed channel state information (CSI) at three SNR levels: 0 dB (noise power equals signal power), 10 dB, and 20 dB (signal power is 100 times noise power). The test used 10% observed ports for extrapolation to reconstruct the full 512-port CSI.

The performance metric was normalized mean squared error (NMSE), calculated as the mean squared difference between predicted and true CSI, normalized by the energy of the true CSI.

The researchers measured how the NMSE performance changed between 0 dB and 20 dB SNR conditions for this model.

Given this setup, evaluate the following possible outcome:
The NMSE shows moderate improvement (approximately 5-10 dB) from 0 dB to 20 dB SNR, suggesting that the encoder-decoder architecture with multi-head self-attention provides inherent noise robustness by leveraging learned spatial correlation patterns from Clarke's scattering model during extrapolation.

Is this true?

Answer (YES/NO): NO